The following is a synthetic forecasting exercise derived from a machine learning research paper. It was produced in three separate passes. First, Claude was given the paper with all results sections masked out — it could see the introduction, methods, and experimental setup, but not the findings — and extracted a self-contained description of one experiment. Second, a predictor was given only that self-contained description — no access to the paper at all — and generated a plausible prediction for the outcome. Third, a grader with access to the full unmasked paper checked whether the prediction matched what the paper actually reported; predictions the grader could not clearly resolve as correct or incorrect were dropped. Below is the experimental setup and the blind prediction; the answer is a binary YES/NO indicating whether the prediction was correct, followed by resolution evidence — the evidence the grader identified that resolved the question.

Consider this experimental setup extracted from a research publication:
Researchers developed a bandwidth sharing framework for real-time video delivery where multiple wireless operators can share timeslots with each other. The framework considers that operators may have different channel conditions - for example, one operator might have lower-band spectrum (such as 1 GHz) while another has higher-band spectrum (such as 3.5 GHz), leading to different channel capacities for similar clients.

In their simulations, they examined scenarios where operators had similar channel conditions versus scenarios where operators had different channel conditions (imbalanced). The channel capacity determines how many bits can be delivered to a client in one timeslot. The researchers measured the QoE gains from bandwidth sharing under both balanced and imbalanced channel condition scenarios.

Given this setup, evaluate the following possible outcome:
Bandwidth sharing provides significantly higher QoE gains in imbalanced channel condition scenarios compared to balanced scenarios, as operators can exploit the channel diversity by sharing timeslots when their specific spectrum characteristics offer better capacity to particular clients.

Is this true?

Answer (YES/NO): YES